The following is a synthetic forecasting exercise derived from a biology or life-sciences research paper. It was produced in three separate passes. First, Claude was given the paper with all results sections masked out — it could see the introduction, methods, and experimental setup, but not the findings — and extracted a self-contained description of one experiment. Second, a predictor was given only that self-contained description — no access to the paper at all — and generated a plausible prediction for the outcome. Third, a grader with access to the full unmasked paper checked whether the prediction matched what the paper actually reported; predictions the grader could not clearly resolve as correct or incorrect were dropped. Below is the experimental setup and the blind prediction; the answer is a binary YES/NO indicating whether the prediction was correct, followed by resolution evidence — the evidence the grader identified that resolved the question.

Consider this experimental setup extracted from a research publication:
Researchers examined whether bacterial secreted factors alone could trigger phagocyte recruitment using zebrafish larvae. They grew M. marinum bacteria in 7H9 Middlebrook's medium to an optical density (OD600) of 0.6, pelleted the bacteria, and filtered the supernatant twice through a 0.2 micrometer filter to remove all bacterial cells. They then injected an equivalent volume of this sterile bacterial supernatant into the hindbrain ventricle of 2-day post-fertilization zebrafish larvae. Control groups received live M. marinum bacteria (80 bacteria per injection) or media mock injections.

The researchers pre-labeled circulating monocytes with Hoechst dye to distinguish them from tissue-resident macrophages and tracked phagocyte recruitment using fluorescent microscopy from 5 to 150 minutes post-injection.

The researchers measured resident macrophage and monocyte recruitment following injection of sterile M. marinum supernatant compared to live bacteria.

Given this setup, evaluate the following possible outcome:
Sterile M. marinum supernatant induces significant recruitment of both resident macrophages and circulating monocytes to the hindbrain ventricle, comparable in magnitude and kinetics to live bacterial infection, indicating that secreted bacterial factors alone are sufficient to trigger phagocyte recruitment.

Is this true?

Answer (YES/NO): NO